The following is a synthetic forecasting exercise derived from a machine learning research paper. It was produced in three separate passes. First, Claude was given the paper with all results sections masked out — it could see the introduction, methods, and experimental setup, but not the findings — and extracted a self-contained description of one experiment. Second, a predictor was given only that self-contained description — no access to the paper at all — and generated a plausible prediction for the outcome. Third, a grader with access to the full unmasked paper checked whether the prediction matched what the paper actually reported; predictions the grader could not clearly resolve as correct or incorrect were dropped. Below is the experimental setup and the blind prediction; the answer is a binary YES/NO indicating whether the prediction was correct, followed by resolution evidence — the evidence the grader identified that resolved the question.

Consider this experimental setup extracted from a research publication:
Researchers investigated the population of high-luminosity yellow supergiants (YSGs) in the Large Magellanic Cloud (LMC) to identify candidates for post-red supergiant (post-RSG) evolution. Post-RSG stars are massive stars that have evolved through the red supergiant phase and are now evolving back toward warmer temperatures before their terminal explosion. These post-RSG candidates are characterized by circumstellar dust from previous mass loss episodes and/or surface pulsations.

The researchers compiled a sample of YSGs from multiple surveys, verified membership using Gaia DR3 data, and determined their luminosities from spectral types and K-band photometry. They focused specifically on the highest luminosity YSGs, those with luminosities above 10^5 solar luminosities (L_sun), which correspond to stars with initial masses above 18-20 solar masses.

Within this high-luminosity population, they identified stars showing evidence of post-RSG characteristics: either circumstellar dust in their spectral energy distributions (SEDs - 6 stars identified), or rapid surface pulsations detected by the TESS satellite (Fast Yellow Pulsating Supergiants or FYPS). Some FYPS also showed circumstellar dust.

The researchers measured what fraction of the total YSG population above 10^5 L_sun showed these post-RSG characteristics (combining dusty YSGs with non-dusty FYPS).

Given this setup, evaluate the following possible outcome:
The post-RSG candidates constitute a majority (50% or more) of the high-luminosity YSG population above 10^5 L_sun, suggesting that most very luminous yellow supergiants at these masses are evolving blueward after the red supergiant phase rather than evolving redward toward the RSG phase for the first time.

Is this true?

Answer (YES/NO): NO